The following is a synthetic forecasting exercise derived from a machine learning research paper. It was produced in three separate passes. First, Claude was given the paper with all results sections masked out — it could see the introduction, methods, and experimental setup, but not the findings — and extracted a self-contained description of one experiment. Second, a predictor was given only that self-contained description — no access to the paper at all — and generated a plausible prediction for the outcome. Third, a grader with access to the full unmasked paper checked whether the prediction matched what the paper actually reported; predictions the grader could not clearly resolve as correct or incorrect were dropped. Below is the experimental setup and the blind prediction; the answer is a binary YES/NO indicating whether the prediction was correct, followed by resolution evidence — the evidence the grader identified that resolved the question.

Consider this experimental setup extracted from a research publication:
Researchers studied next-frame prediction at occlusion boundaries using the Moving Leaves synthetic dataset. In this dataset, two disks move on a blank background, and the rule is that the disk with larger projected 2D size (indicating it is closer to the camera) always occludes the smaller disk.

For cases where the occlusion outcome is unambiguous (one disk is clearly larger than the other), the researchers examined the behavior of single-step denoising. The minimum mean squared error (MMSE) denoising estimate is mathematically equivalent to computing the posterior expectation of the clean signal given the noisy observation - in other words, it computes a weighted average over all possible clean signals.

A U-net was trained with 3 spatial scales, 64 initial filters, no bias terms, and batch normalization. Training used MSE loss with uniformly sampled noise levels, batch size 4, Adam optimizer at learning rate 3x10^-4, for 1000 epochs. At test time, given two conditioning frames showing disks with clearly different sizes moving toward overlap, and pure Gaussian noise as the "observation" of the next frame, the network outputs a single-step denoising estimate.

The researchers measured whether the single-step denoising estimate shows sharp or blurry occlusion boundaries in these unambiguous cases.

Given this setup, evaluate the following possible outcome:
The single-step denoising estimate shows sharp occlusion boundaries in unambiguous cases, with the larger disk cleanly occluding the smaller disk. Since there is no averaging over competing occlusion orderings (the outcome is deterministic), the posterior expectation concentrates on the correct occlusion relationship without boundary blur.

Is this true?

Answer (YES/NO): NO